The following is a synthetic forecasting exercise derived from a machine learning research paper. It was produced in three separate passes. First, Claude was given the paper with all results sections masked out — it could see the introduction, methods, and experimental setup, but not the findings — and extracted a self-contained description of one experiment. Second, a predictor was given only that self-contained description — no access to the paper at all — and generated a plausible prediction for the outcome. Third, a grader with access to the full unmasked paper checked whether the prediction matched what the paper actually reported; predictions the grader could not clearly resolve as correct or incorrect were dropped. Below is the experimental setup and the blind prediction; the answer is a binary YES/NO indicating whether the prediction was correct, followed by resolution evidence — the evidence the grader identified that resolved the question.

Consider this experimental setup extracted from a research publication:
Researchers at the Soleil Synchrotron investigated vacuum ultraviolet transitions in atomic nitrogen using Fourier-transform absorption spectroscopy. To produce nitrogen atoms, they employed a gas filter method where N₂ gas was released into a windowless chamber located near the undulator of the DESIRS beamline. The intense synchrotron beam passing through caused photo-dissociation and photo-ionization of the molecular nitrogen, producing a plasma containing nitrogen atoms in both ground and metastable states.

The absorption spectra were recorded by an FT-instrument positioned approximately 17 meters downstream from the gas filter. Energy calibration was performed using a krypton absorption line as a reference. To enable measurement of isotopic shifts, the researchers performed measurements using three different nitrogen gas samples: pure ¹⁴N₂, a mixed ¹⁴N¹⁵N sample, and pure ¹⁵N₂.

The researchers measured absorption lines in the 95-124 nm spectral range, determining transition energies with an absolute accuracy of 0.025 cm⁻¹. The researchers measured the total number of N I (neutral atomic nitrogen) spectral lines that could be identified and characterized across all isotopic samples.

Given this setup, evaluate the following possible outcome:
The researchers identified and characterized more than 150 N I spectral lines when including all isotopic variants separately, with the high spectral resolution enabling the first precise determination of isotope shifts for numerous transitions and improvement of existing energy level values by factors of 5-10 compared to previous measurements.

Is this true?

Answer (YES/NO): NO